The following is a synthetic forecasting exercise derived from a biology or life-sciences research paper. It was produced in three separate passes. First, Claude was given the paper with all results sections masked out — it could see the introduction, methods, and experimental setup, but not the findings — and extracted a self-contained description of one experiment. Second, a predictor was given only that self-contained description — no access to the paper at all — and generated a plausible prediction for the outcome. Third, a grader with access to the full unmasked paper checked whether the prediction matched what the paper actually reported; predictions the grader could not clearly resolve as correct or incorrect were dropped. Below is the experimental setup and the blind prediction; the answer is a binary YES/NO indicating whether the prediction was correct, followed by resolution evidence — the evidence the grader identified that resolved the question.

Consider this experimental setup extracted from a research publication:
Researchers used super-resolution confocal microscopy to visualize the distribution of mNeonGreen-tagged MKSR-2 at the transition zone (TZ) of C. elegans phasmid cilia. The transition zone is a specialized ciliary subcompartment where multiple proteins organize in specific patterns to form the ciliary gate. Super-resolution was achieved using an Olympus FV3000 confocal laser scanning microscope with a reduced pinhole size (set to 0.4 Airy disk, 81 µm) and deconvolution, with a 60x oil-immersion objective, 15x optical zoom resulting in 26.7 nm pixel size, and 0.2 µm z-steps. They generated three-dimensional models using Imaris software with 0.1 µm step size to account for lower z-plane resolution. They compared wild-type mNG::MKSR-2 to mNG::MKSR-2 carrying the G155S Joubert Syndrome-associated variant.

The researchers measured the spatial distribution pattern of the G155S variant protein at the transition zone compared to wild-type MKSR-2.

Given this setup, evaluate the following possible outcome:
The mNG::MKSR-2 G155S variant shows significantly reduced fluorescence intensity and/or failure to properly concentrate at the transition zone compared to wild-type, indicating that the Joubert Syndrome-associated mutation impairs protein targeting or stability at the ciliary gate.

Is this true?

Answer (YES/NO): YES